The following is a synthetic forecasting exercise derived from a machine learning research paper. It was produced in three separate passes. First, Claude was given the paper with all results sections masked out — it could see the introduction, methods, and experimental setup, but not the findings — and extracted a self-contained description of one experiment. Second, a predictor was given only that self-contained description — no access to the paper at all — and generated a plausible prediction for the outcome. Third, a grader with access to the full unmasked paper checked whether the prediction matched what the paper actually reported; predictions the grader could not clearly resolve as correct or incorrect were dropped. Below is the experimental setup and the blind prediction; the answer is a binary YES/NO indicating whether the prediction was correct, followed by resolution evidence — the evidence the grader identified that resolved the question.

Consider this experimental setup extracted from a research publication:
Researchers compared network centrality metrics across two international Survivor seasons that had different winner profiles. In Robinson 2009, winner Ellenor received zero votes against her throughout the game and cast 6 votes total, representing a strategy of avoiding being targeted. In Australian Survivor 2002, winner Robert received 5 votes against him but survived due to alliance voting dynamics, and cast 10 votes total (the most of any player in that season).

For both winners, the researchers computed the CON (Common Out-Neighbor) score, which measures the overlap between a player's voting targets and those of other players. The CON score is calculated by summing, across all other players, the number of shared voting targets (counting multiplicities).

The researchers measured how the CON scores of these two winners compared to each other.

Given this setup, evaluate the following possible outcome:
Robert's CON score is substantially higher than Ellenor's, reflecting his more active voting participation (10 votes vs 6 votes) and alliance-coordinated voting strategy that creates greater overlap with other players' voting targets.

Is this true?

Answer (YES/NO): YES